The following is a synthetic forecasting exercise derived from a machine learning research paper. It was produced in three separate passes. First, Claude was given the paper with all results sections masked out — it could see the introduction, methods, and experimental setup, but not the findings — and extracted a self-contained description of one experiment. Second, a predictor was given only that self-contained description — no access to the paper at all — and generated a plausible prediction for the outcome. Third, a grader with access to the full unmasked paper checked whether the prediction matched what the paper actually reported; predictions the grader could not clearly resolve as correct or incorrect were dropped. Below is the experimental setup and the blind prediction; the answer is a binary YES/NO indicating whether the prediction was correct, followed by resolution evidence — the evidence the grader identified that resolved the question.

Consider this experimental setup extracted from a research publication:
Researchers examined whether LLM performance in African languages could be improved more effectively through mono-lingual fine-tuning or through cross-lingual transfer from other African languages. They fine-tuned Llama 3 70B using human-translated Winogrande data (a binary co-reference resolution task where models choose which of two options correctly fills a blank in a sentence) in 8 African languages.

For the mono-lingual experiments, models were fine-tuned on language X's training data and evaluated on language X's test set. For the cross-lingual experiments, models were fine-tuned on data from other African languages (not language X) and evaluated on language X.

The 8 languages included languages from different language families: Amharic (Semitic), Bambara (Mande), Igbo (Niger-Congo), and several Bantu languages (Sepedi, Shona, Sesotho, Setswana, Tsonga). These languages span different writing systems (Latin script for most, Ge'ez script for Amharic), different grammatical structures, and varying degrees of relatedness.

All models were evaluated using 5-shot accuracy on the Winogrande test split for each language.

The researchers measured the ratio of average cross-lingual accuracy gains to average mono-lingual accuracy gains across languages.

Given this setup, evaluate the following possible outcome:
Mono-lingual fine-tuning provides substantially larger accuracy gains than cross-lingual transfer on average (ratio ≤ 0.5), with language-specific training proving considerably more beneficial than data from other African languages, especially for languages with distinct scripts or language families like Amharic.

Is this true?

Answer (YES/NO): NO